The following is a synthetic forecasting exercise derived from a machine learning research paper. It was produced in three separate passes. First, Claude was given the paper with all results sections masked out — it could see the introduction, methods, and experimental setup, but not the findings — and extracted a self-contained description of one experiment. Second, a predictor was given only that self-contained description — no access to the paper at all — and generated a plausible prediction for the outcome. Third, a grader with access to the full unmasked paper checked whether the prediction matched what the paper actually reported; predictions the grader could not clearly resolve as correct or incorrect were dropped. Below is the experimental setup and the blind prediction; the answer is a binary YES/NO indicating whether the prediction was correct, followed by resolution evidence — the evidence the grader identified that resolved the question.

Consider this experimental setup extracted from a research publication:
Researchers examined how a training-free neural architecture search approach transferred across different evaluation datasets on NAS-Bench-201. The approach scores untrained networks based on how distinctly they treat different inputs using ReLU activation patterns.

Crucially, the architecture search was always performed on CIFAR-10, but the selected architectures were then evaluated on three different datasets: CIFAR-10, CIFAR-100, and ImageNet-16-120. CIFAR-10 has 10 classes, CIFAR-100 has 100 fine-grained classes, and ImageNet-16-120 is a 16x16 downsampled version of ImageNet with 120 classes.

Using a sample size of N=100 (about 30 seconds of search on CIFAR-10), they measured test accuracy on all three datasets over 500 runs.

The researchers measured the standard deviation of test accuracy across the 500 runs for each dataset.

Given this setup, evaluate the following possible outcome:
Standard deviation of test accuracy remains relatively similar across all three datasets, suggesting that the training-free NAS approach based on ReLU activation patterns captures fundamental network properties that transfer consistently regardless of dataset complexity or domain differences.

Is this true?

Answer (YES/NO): NO